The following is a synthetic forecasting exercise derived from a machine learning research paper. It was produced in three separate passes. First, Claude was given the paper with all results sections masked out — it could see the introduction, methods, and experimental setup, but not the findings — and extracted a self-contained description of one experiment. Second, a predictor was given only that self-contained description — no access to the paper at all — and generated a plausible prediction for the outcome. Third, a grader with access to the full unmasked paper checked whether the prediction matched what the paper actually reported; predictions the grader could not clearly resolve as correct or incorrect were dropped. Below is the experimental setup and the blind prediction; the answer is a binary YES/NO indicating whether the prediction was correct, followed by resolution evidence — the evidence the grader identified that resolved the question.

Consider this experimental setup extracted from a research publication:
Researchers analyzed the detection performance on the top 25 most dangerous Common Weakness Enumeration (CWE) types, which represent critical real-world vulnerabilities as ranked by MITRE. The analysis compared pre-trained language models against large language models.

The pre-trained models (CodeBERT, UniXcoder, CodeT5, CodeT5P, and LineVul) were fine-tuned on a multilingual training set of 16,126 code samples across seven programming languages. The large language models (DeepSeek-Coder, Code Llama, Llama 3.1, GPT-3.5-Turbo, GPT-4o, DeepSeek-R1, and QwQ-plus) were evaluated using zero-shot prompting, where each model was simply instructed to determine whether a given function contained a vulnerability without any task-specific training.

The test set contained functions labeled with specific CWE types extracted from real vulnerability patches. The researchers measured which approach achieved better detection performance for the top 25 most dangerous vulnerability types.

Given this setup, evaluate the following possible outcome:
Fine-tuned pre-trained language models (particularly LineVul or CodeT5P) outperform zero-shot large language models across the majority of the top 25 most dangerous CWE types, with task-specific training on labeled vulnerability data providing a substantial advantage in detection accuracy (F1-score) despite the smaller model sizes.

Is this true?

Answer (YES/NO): NO